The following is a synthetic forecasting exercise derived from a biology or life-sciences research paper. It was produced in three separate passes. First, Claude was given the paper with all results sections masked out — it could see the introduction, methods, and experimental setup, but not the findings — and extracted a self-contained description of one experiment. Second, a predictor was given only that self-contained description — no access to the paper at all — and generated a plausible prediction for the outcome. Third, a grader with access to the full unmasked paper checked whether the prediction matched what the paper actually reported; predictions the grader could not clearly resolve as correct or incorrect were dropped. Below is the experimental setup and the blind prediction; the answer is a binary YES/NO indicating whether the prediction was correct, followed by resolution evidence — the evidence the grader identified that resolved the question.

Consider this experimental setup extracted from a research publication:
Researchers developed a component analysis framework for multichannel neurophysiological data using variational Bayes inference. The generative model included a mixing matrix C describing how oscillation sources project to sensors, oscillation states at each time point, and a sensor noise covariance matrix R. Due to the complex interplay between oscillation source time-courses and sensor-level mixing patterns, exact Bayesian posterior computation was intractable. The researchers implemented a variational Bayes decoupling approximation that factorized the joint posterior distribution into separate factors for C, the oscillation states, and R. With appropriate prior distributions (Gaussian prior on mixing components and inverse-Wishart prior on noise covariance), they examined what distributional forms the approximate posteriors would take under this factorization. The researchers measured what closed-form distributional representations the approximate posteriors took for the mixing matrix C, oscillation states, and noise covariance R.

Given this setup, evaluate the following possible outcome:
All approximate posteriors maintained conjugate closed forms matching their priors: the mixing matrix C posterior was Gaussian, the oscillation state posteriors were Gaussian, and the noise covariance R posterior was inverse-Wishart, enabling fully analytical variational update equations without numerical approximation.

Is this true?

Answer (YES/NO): YES